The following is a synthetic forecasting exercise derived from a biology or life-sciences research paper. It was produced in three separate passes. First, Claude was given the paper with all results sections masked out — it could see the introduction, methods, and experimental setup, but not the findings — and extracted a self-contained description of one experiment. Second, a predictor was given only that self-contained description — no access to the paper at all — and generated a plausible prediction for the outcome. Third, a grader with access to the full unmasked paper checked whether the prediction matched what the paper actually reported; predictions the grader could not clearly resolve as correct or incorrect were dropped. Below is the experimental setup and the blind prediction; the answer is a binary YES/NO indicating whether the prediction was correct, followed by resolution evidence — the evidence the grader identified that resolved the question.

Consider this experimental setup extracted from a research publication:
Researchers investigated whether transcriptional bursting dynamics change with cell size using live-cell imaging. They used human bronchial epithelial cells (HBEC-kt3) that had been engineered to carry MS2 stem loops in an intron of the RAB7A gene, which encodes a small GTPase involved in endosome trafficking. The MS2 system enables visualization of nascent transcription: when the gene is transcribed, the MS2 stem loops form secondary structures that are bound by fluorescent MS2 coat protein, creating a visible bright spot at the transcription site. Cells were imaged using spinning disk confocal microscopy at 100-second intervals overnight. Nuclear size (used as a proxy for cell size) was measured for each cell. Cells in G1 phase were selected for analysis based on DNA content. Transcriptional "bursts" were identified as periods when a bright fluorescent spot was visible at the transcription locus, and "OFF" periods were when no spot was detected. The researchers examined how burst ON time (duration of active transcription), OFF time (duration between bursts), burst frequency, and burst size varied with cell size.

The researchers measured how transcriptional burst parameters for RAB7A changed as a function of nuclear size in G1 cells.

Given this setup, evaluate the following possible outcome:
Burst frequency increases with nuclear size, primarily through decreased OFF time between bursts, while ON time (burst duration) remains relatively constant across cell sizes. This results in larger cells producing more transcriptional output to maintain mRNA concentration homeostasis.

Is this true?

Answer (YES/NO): NO